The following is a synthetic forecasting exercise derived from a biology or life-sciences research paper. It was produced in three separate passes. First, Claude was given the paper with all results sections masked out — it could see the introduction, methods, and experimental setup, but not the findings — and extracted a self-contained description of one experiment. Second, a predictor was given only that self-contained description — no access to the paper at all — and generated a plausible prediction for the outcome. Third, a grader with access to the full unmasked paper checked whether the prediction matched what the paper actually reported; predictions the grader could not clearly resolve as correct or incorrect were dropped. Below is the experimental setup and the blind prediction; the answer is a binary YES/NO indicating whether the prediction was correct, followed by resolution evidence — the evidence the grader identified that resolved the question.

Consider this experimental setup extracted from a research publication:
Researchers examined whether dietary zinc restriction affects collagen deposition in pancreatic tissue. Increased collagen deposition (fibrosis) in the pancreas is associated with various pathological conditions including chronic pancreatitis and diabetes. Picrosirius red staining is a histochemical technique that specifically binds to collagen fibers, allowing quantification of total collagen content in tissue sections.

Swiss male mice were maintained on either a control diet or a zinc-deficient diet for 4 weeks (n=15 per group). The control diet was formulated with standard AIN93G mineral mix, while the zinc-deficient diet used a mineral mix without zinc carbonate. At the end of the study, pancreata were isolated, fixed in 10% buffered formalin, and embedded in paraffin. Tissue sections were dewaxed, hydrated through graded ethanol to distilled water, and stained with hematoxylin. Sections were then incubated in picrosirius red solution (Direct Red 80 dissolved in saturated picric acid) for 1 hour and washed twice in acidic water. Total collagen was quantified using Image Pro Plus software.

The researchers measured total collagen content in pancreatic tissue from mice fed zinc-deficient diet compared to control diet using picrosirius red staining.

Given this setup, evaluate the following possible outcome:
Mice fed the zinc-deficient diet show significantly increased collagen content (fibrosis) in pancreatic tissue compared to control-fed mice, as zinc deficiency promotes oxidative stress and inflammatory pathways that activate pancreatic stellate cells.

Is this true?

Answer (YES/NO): NO